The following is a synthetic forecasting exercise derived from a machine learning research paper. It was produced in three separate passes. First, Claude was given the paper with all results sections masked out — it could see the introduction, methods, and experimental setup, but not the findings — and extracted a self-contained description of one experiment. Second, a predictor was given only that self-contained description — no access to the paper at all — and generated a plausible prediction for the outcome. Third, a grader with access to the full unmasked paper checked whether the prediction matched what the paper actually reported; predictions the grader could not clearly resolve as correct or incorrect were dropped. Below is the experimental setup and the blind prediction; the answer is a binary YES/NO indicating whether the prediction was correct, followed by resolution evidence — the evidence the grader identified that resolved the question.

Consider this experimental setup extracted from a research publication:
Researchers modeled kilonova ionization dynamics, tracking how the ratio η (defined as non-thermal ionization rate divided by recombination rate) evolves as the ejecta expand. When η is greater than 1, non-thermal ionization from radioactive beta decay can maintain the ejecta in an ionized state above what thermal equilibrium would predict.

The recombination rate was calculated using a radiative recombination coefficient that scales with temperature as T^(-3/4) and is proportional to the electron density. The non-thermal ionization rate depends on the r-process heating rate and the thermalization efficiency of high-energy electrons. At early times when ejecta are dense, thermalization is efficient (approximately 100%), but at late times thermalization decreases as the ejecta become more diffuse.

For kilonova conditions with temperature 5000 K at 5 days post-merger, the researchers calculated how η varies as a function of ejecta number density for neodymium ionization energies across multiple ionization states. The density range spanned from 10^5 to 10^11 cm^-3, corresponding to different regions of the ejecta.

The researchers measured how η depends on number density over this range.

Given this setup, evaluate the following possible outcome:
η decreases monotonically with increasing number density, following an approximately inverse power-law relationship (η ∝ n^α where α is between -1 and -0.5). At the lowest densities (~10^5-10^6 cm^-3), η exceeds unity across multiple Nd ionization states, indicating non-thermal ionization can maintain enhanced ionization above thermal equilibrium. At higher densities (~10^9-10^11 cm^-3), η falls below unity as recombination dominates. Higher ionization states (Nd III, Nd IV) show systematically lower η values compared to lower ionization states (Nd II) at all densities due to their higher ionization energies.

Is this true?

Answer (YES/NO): NO